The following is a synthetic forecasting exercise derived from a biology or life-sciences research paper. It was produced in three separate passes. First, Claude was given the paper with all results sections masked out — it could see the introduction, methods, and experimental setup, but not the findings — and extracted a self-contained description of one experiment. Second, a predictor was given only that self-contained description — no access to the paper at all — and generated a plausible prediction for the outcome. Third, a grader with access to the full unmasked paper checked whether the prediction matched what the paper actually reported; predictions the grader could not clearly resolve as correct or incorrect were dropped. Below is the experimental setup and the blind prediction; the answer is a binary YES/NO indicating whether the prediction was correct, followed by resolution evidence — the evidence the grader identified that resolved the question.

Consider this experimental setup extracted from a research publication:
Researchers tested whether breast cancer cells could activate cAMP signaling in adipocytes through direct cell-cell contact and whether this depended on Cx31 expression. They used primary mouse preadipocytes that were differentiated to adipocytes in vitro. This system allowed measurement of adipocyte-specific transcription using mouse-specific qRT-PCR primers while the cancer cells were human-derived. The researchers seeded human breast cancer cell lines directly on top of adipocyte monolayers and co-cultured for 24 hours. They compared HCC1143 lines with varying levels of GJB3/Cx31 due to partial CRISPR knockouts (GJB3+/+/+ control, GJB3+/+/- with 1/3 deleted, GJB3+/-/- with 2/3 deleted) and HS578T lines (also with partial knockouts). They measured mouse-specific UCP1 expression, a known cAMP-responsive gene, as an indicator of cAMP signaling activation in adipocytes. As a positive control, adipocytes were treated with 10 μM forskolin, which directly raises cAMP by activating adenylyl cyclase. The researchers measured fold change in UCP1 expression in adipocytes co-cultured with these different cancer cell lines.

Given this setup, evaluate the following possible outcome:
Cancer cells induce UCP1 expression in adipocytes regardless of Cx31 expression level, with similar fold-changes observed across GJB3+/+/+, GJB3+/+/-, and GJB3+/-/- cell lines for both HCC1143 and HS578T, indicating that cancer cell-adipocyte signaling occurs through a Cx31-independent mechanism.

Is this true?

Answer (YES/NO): NO